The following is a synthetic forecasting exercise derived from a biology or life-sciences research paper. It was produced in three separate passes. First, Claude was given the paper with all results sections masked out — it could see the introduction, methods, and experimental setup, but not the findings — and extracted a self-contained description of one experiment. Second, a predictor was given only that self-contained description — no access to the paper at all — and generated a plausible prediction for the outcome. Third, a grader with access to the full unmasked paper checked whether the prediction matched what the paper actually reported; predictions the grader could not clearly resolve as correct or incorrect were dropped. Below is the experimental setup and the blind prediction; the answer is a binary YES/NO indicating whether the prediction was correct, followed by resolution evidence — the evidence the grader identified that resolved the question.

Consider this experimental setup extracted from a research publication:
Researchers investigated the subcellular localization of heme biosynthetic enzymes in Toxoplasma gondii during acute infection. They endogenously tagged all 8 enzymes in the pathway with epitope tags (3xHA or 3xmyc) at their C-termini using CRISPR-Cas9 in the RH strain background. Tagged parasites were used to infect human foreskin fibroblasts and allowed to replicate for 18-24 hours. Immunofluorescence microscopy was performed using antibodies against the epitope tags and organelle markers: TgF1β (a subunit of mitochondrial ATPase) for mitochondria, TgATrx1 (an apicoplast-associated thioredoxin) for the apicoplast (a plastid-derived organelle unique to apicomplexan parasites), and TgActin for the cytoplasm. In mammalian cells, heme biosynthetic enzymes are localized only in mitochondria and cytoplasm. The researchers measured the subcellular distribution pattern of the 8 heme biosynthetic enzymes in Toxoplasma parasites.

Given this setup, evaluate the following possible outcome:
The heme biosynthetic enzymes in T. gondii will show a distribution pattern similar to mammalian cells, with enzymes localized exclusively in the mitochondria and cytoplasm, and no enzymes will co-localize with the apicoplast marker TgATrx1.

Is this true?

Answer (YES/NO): NO